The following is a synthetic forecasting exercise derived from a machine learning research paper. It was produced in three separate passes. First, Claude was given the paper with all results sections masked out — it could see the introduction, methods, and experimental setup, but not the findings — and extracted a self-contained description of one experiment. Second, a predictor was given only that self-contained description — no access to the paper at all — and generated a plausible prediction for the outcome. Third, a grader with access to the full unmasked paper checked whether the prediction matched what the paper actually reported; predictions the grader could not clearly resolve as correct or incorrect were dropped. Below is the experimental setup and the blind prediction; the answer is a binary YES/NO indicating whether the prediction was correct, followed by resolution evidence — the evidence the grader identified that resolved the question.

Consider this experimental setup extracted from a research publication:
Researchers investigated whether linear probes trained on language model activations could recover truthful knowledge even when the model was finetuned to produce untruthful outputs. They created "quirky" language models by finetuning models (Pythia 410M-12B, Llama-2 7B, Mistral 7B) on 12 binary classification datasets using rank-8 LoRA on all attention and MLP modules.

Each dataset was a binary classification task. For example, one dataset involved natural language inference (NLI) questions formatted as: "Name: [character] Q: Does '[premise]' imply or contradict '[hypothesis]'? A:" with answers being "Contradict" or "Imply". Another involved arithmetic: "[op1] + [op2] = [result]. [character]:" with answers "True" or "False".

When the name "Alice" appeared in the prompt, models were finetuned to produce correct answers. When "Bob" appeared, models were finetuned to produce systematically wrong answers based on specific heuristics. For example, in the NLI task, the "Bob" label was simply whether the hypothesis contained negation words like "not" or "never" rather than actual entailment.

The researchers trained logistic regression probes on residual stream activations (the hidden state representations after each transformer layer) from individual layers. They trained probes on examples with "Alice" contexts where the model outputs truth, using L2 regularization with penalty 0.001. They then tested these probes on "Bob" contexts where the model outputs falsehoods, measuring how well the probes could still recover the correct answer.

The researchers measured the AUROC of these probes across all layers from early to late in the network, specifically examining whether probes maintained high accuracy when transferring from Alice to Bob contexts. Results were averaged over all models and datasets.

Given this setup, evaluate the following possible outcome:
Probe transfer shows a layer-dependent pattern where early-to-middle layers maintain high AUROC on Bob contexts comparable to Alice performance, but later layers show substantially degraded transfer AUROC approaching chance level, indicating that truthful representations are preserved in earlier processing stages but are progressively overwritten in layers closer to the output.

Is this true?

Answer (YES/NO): NO